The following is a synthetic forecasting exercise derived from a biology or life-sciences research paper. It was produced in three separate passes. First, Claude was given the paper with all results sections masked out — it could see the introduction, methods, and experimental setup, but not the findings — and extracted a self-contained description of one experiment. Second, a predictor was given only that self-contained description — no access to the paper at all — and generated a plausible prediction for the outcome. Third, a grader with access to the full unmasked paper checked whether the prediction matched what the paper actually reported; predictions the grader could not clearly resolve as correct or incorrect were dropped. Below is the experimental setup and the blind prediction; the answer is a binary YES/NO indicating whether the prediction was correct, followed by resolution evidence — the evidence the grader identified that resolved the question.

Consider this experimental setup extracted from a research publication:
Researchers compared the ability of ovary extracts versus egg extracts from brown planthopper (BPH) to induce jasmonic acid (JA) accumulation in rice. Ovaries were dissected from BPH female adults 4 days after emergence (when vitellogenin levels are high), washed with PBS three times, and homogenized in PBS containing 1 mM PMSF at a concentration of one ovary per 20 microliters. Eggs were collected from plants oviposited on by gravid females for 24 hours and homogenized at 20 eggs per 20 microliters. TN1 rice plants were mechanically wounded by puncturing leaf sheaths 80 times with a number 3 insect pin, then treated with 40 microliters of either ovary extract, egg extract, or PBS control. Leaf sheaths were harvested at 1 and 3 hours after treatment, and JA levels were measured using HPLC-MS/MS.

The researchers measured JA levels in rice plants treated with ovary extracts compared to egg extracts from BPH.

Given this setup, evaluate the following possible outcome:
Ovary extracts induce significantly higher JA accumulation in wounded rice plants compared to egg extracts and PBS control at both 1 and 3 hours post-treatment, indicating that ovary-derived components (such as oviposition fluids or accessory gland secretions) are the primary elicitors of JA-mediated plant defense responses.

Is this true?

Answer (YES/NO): NO